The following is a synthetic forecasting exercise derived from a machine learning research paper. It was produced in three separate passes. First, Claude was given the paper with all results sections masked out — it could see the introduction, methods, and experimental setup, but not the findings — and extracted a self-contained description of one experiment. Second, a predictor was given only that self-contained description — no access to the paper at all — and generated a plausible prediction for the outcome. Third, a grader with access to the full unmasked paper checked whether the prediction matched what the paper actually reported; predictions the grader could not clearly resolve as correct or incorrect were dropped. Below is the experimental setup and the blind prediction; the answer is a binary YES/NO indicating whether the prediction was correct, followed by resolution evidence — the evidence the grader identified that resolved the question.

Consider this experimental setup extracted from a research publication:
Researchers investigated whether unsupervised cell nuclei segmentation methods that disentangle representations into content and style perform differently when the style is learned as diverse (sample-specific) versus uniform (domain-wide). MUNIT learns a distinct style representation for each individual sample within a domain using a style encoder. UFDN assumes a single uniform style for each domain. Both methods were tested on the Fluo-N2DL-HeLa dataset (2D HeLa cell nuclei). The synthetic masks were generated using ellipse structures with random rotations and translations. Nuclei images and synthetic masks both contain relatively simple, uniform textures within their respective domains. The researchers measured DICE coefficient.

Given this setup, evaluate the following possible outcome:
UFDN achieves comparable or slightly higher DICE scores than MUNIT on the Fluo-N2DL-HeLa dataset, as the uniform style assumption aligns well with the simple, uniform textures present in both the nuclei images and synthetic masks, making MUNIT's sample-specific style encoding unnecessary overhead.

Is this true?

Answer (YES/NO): YES